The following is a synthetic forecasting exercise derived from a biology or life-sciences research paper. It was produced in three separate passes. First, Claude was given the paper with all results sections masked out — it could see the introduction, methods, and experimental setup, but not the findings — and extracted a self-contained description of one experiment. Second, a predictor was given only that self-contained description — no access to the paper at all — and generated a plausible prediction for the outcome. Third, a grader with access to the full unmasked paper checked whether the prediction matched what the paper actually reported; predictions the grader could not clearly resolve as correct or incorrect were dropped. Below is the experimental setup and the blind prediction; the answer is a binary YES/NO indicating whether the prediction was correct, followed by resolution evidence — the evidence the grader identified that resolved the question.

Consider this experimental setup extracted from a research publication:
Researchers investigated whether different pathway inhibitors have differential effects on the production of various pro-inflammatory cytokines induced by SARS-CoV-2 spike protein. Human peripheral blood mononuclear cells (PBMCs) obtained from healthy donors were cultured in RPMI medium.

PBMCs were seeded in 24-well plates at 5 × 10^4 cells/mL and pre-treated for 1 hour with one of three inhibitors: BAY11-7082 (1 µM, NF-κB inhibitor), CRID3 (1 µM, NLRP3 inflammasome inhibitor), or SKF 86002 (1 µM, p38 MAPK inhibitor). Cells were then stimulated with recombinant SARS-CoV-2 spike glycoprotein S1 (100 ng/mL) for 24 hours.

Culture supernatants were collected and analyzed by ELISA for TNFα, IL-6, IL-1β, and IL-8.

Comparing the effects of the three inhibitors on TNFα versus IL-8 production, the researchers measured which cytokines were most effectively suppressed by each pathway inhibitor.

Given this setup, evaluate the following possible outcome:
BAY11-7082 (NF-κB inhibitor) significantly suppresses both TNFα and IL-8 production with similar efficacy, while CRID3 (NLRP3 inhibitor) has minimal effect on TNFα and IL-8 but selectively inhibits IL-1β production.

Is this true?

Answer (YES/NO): YES